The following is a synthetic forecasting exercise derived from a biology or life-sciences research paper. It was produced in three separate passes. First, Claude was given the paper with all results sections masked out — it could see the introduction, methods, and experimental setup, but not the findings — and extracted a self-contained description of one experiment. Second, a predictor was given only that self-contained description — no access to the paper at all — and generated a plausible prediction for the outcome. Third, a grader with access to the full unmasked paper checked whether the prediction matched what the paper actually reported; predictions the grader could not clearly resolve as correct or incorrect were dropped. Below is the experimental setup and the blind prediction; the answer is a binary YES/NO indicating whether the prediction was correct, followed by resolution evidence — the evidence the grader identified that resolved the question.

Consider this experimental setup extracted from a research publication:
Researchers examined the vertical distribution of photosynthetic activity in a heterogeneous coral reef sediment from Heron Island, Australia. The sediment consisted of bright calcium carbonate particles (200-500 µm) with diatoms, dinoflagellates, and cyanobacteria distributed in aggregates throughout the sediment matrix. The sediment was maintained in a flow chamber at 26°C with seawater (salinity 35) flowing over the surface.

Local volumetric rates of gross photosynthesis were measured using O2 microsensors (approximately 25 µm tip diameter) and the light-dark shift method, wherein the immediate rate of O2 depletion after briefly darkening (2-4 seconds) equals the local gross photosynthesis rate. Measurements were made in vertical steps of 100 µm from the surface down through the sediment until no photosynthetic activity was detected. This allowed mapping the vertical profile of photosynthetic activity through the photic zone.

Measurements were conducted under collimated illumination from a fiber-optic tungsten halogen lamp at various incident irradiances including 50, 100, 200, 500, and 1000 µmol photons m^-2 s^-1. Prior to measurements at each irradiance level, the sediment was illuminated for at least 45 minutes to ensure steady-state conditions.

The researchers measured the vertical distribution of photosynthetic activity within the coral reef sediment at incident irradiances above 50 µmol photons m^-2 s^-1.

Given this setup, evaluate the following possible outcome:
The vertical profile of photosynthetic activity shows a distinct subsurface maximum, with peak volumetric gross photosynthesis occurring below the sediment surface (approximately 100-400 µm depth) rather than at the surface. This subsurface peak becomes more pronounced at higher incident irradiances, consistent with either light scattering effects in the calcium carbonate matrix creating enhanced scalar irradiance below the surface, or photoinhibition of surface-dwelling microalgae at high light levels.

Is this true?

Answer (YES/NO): NO